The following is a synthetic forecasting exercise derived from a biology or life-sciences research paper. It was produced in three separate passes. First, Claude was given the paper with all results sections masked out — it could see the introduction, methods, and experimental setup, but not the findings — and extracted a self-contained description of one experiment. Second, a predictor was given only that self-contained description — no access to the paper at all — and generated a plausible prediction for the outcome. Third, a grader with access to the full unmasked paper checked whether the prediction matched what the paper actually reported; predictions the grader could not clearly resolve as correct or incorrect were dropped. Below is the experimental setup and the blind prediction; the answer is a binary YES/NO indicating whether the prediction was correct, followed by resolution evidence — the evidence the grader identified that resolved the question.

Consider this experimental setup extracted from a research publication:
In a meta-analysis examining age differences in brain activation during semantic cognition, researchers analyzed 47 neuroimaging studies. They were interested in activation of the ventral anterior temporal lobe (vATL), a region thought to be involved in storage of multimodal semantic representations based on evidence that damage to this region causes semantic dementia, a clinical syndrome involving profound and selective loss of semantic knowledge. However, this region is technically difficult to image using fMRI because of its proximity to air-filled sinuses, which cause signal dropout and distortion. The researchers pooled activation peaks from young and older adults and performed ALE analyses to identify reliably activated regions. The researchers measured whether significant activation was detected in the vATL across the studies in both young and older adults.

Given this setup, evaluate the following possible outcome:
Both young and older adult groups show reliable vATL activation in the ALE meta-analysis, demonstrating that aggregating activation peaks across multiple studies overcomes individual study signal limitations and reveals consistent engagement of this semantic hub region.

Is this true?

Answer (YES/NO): NO